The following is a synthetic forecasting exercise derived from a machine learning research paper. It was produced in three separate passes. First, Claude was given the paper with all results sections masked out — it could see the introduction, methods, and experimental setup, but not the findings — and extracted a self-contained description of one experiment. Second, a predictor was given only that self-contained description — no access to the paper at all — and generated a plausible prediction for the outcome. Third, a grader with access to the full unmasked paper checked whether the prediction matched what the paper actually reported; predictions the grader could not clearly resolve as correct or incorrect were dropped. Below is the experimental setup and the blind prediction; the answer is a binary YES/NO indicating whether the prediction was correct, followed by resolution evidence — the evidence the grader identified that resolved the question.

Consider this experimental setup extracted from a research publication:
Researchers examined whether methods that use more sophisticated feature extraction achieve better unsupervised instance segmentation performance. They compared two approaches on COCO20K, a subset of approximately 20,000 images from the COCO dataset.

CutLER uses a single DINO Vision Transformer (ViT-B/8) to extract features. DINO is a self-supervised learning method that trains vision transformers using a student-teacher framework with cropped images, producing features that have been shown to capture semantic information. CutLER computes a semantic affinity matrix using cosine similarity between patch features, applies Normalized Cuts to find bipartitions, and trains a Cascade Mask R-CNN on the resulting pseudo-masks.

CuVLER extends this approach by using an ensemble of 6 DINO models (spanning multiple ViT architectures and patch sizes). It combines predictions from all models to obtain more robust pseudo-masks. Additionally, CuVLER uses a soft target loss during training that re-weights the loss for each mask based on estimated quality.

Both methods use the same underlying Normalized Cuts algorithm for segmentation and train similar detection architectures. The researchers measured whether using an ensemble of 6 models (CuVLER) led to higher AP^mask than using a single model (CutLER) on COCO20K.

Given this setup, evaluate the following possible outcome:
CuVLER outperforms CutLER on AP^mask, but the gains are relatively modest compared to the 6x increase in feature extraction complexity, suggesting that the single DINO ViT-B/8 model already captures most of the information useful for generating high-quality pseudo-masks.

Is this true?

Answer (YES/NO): NO